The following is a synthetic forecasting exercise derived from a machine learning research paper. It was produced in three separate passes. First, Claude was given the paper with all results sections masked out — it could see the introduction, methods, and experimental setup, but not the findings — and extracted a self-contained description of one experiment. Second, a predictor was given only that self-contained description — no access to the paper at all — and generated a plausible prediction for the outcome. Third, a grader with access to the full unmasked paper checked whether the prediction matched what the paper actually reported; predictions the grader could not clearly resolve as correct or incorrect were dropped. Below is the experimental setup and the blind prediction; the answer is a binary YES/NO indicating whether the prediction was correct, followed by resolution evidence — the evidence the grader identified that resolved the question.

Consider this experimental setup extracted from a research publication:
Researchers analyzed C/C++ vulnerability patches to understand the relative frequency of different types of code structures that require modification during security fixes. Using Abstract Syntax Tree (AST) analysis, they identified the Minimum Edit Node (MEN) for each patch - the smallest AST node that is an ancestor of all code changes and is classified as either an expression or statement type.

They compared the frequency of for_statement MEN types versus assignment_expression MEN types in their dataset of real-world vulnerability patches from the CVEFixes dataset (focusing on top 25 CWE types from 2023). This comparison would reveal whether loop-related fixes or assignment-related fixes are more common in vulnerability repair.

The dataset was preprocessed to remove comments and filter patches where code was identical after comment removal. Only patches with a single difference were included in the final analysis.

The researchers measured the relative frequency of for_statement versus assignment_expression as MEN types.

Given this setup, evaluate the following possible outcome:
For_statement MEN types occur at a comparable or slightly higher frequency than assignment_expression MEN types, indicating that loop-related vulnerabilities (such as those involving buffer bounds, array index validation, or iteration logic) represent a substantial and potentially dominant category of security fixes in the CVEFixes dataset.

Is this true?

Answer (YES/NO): NO